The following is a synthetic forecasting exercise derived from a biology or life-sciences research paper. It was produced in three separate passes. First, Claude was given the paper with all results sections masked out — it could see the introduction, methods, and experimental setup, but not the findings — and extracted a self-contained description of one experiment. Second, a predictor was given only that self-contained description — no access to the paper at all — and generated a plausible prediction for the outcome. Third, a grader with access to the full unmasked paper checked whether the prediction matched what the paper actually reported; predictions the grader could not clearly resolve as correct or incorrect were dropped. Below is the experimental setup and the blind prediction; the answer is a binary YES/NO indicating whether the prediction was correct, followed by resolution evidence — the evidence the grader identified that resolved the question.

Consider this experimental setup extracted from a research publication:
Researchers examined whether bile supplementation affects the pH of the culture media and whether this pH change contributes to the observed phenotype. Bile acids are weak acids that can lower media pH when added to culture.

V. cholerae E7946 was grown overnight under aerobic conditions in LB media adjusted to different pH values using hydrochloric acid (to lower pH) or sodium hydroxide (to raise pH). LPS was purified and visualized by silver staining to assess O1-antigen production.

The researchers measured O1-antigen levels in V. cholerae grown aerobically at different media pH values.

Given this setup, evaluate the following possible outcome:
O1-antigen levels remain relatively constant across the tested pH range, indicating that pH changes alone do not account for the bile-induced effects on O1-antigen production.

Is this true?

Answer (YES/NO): YES